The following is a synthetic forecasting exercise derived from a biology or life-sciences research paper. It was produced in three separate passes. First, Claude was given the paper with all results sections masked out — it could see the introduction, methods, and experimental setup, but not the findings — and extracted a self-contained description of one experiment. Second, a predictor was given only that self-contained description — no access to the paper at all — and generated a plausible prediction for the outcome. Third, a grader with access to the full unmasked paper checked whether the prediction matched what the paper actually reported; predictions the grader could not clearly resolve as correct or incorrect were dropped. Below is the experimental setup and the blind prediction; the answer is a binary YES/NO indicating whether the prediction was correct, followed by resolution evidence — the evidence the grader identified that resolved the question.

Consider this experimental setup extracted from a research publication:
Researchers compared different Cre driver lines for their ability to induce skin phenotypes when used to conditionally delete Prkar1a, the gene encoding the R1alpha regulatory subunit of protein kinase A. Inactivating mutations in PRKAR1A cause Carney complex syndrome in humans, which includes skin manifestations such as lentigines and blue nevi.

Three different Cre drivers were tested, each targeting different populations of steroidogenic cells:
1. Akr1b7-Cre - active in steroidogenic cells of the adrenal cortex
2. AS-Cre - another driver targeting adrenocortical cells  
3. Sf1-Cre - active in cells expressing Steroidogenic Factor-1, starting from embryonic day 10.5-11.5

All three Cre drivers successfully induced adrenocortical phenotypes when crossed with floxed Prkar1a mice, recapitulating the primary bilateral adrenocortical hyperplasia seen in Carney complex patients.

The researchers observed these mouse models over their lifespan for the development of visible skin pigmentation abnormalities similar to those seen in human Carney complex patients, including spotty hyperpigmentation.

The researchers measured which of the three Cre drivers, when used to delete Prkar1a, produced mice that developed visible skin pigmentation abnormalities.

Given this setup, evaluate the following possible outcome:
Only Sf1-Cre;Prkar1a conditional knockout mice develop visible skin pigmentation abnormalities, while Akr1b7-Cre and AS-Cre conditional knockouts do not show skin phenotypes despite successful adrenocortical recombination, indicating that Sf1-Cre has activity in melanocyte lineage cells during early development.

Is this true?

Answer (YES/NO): NO